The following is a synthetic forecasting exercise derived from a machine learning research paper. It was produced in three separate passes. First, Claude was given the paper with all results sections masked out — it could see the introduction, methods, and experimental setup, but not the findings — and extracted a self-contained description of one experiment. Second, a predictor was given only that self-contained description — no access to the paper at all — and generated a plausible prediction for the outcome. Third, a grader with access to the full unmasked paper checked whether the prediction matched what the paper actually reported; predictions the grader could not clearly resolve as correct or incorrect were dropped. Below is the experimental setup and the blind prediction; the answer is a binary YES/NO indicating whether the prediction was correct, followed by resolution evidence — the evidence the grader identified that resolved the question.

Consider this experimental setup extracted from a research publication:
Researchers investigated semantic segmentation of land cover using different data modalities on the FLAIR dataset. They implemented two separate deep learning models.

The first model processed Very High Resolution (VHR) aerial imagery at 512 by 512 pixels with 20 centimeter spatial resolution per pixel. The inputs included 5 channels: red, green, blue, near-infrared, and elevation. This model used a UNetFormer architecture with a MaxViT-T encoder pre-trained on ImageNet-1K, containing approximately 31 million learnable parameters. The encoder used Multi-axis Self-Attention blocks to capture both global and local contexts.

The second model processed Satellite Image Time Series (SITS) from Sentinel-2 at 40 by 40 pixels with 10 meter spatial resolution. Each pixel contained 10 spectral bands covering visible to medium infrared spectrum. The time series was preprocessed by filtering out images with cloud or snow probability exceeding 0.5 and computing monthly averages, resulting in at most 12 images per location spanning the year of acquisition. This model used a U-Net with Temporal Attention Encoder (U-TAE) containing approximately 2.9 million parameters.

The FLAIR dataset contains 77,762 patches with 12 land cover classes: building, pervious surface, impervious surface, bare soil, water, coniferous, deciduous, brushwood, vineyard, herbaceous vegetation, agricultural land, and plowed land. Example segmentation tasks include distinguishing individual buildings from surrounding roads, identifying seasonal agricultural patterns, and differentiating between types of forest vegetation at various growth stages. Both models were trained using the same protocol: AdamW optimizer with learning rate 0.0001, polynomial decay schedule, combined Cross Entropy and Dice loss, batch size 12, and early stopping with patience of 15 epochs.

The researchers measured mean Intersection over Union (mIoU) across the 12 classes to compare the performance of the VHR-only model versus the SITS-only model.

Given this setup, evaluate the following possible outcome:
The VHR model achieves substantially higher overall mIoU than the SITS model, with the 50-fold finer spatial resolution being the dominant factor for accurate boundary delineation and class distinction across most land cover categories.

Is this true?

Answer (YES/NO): YES